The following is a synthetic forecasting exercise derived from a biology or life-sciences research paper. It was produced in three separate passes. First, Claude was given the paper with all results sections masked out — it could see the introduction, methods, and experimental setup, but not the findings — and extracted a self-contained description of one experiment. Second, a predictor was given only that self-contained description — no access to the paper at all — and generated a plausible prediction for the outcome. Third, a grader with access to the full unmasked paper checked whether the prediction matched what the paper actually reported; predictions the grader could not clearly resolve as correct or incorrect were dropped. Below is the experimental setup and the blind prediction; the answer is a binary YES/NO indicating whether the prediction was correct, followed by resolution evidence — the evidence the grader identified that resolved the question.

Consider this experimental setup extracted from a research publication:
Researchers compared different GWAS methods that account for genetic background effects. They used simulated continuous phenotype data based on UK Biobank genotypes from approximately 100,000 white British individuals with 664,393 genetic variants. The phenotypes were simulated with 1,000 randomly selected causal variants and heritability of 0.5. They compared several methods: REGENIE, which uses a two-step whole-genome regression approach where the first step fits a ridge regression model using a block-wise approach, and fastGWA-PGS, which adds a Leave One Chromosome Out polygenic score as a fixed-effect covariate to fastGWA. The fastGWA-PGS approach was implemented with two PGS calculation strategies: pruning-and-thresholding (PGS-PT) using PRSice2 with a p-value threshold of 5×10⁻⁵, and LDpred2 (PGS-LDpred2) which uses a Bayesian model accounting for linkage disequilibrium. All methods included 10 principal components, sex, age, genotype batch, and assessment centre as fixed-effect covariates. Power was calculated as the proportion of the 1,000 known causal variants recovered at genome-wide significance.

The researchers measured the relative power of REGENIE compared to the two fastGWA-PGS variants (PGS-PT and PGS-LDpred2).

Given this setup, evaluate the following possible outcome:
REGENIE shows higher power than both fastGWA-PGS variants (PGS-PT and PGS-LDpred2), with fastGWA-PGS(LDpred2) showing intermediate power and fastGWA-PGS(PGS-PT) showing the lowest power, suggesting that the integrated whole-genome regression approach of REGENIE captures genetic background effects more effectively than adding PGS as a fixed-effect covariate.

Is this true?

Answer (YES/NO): NO